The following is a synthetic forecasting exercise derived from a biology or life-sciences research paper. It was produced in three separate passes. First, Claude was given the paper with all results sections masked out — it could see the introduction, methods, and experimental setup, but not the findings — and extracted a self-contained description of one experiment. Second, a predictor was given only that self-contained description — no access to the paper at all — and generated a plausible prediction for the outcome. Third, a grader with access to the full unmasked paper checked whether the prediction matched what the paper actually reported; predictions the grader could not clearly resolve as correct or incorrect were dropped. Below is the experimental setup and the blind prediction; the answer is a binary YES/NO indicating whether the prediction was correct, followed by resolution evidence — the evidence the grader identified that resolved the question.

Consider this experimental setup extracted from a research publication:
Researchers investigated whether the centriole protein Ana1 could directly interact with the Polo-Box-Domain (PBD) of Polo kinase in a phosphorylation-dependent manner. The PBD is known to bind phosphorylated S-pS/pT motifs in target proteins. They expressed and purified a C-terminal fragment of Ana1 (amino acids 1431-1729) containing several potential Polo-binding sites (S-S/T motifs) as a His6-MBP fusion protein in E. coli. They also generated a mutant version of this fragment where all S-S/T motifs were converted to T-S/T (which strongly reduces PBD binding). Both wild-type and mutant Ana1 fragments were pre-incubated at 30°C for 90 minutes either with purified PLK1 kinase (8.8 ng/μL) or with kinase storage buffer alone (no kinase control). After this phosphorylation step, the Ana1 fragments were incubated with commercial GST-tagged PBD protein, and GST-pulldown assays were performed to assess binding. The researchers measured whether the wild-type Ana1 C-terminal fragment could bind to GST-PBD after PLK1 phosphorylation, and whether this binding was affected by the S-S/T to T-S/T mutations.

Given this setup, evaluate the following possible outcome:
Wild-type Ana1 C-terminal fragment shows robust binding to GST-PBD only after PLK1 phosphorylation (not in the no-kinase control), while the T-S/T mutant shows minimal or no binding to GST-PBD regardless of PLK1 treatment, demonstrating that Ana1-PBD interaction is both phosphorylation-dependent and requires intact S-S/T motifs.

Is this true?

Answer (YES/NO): NO